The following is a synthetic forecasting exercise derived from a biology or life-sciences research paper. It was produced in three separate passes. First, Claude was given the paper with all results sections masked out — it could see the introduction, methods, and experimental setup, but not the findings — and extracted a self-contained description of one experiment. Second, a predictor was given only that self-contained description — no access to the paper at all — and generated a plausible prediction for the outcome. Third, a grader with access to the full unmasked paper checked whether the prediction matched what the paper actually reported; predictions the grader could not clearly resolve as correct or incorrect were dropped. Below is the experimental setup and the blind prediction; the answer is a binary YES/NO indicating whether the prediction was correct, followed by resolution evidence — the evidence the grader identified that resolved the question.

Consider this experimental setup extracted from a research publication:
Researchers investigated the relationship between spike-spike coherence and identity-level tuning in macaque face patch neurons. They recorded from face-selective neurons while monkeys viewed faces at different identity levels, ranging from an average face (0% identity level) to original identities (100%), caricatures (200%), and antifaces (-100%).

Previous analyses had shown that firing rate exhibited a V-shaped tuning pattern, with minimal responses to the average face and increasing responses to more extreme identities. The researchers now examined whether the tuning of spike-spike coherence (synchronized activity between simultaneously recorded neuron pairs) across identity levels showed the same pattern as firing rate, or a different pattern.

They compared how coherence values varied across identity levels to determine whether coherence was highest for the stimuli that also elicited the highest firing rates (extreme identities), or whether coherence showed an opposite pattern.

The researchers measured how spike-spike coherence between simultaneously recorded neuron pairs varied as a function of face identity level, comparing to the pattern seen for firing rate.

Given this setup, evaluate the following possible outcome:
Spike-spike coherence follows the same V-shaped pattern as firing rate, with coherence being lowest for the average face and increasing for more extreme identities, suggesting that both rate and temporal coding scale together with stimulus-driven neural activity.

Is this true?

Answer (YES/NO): NO